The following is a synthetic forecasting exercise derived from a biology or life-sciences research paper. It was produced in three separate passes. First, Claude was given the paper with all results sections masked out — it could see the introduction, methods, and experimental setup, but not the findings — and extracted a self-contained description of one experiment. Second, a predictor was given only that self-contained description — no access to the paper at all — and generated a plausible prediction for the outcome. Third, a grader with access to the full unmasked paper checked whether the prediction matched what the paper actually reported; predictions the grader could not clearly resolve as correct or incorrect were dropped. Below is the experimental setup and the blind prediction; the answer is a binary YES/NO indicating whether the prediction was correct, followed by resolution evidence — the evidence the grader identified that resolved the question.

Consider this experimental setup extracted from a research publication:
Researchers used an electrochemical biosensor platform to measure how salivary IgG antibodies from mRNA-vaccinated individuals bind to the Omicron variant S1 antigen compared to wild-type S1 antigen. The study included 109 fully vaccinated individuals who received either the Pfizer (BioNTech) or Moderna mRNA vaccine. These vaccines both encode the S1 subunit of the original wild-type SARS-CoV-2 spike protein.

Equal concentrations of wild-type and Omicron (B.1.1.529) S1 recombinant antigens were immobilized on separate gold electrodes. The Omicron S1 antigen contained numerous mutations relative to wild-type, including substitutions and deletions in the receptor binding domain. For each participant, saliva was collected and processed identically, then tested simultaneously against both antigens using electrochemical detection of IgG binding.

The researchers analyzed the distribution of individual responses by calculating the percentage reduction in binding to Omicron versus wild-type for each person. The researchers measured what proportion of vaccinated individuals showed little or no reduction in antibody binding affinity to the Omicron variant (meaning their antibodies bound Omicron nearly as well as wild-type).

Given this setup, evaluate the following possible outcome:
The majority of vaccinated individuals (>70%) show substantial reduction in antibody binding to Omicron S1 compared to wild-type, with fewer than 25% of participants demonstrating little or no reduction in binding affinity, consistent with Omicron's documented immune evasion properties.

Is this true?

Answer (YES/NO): NO